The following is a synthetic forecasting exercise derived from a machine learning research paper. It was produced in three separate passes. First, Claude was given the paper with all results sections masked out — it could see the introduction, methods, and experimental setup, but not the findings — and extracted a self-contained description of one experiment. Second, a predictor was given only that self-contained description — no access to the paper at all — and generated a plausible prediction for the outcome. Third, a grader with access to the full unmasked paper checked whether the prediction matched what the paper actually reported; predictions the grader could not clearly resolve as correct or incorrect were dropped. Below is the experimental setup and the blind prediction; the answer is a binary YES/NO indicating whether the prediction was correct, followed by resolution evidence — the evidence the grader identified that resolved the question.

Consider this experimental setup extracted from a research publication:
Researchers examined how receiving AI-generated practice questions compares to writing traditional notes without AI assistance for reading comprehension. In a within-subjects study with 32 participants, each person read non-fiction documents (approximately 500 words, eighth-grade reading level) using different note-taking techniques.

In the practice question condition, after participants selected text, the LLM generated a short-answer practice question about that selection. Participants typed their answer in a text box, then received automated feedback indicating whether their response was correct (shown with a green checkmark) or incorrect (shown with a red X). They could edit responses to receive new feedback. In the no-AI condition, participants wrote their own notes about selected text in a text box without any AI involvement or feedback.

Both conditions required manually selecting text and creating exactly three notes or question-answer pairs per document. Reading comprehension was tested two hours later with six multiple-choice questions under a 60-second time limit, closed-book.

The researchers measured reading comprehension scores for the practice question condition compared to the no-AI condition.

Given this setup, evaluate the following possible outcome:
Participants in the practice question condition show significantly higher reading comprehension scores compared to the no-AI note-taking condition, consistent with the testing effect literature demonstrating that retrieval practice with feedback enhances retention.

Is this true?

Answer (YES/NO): NO